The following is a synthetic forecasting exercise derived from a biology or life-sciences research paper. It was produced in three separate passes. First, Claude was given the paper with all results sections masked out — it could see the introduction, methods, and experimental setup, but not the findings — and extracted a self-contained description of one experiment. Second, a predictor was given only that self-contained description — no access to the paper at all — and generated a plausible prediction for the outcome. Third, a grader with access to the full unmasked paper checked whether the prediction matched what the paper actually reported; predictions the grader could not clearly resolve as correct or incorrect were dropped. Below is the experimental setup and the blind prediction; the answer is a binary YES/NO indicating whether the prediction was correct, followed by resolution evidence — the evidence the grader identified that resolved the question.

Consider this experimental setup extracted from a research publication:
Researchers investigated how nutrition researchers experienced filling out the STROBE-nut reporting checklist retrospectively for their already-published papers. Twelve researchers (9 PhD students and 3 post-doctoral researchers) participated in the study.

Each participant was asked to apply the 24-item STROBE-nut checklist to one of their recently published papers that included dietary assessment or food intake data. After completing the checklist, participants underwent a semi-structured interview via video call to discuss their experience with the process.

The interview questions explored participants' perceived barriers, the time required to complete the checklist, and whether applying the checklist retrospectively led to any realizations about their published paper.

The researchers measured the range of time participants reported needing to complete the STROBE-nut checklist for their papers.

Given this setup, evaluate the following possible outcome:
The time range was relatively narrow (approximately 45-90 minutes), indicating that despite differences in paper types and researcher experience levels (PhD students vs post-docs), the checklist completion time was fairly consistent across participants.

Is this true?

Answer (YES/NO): NO